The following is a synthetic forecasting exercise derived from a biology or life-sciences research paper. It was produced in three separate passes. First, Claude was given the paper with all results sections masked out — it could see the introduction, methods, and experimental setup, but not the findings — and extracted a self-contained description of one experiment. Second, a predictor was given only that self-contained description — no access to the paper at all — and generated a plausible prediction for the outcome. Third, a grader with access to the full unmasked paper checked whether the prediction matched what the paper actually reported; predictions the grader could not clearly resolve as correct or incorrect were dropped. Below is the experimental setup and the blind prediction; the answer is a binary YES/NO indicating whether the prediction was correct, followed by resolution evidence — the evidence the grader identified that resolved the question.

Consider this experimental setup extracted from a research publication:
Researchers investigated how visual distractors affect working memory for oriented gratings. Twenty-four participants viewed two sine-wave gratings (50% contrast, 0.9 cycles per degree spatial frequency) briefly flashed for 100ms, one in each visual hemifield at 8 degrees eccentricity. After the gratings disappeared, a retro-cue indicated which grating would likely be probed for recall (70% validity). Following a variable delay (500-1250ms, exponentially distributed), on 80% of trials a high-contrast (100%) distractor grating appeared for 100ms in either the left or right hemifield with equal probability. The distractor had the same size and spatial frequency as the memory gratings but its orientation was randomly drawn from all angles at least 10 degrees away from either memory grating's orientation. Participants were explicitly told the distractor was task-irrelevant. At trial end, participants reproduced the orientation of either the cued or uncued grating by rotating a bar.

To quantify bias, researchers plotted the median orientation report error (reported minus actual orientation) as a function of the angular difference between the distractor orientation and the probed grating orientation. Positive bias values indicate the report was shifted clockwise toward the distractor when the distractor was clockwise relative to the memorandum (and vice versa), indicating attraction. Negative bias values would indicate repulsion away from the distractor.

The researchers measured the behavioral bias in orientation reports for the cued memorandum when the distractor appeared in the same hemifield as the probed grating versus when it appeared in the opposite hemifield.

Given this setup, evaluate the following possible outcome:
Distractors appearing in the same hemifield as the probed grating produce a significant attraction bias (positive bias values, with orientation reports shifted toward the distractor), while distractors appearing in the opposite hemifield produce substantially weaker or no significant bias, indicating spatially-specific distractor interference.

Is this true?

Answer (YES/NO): YES